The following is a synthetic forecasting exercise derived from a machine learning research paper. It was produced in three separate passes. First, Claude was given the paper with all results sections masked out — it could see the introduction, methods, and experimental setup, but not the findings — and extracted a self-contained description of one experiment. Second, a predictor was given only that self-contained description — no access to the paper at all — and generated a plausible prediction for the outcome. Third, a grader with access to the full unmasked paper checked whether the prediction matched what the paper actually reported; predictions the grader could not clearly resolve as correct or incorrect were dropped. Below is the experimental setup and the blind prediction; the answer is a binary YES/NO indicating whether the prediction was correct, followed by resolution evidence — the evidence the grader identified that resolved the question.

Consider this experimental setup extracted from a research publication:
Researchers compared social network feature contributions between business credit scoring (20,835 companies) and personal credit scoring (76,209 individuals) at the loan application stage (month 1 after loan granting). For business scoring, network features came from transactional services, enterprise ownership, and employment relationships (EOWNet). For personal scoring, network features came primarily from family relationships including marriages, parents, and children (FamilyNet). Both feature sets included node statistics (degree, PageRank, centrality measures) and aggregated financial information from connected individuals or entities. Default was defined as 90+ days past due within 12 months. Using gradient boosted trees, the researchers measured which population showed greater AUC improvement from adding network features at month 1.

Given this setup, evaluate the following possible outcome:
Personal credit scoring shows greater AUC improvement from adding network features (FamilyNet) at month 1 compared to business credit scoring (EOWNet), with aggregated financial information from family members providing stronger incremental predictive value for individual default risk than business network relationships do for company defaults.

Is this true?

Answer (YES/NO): NO